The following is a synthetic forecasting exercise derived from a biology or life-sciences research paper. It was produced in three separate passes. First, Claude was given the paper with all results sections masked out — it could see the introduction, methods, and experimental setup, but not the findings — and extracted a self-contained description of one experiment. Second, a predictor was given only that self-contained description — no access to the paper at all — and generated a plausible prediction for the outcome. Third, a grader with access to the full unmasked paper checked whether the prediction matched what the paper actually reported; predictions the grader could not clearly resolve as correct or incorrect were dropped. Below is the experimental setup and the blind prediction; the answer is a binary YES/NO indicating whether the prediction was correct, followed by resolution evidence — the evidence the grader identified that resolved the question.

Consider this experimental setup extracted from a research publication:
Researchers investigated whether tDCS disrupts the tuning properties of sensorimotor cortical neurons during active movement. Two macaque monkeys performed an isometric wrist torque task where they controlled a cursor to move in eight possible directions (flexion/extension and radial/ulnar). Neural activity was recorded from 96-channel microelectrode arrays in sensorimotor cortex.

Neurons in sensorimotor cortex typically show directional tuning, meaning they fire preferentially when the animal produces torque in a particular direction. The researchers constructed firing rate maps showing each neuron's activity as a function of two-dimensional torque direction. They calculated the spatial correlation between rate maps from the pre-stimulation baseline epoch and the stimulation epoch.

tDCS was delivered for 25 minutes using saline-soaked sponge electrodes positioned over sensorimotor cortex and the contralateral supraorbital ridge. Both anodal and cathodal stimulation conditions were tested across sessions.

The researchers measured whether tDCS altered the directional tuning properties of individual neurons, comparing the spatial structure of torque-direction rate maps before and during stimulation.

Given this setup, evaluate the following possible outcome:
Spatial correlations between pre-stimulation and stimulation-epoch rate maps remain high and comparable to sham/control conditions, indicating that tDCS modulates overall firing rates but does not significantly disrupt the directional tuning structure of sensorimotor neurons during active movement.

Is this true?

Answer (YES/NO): NO